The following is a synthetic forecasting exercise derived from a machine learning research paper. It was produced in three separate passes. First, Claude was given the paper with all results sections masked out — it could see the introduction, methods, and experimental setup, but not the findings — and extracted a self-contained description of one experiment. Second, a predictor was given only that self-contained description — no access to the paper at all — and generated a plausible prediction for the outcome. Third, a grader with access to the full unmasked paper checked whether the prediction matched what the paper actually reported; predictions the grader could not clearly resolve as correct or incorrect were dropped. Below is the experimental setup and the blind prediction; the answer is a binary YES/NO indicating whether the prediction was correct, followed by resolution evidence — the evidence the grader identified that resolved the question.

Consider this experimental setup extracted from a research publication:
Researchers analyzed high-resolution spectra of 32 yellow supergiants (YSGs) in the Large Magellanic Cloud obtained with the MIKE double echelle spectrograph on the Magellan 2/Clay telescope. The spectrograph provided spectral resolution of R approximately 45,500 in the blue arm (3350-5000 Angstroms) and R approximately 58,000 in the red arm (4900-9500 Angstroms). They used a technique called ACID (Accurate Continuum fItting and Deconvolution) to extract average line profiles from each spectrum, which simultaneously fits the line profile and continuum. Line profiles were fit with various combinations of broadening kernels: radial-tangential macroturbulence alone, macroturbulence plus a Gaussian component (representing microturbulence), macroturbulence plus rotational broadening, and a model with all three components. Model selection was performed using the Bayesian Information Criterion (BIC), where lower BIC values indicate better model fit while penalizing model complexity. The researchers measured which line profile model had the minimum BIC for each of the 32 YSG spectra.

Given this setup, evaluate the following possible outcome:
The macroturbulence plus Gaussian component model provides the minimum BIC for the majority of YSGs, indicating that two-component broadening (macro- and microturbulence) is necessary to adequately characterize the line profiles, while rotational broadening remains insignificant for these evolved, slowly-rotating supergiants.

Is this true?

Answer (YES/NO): NO